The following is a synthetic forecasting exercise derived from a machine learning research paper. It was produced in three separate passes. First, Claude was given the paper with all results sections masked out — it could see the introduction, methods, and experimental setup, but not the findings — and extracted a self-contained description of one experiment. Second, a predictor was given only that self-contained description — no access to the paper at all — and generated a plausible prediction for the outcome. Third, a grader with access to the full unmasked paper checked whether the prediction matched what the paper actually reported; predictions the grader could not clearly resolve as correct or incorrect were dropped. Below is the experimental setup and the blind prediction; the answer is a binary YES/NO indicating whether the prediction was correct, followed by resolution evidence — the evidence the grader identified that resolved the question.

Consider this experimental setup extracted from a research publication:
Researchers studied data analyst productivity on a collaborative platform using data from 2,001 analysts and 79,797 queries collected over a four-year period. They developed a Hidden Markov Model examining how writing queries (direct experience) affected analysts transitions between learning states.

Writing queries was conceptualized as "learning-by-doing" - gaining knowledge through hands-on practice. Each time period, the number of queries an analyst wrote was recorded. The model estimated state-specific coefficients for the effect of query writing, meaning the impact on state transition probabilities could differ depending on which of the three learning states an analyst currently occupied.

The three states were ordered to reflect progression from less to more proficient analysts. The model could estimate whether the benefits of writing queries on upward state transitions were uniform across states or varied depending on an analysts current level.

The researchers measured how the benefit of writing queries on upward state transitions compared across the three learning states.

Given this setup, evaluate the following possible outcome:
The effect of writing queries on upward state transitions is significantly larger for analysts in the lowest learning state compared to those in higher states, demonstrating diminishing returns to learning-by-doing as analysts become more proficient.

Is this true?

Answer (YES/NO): YES